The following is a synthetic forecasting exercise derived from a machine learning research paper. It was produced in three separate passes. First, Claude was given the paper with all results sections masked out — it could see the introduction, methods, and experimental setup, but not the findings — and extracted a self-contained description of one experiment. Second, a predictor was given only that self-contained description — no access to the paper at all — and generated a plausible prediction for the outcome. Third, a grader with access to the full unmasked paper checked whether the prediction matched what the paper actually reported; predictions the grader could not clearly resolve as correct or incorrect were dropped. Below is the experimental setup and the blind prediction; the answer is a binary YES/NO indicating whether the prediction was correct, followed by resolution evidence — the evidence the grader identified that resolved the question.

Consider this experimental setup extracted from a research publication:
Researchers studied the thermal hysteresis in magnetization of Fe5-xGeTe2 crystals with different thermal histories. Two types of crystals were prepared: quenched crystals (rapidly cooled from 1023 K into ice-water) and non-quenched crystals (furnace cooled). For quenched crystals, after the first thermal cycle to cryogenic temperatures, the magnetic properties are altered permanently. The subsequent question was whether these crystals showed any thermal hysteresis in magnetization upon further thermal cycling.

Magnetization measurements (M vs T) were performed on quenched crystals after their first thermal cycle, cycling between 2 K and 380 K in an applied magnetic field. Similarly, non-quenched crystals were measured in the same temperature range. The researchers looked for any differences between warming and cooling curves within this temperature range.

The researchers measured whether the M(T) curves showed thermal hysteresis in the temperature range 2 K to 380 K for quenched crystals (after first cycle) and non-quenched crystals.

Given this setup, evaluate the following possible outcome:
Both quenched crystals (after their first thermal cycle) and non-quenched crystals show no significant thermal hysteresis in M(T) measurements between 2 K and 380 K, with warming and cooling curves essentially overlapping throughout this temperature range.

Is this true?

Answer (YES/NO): YES